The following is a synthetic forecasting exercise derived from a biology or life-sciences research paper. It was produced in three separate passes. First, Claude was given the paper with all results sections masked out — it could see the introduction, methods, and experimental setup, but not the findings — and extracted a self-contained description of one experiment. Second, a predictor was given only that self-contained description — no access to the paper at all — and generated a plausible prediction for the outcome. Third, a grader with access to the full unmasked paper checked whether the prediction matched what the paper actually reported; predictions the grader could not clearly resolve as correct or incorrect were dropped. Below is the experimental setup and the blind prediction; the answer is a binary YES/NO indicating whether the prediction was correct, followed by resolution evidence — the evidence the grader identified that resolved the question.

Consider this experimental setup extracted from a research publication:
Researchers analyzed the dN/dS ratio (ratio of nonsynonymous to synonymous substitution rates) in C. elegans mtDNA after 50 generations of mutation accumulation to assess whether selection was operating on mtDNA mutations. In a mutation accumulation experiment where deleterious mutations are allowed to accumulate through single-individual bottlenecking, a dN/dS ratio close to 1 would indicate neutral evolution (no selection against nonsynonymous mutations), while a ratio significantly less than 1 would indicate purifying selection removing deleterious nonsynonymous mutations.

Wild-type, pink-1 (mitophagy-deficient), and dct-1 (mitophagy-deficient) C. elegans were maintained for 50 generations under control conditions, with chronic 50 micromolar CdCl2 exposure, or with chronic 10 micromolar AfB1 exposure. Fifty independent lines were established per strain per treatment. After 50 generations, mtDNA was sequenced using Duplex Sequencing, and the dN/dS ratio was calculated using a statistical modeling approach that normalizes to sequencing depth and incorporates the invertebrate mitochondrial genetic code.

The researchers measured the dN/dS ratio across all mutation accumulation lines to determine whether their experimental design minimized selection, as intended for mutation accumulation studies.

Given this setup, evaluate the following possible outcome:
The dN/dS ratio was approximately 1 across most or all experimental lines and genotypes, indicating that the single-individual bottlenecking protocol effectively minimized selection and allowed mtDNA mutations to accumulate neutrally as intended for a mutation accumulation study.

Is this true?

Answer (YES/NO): YES